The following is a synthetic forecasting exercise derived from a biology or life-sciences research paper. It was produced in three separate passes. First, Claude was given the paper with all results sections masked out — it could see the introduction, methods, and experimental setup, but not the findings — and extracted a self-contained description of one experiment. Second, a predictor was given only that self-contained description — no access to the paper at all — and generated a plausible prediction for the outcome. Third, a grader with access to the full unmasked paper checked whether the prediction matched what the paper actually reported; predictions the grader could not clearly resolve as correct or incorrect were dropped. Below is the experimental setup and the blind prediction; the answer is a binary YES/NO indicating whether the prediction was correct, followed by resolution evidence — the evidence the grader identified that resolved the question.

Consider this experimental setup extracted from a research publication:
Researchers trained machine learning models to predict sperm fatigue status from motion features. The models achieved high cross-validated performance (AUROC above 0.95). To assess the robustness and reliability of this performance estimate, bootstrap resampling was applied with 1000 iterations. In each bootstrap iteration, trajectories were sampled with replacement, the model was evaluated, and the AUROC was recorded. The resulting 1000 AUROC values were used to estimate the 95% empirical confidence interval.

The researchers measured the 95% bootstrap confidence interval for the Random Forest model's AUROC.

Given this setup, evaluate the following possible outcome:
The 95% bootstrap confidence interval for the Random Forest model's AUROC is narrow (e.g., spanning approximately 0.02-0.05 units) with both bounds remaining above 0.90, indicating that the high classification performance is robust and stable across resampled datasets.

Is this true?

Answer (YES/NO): YES